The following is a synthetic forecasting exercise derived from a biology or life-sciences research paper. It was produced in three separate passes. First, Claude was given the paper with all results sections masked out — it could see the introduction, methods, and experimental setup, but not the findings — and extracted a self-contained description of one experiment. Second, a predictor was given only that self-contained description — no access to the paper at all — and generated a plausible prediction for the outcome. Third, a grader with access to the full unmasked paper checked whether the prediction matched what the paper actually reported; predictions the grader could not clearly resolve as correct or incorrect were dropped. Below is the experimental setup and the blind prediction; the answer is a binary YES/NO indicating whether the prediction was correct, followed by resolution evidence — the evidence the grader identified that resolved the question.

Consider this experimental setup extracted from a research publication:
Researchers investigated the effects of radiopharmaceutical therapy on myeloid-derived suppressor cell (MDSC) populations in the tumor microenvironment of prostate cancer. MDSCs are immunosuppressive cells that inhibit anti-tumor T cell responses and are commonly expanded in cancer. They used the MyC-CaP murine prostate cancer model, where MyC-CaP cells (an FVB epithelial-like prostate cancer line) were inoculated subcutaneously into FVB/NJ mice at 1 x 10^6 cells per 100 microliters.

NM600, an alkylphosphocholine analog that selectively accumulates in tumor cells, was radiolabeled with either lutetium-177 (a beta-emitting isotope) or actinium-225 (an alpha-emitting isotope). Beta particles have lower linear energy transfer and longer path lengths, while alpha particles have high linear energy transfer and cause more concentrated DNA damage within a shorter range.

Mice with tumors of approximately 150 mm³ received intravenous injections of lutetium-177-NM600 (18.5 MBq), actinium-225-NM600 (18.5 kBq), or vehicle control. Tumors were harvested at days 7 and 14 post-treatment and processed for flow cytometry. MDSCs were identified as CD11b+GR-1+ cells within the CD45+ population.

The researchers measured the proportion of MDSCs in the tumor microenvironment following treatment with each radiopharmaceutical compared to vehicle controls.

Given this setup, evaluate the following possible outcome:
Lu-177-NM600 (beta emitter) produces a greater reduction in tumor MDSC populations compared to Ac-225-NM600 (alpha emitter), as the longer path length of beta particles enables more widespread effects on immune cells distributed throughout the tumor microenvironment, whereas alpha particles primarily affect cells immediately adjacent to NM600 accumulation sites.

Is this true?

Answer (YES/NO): NO